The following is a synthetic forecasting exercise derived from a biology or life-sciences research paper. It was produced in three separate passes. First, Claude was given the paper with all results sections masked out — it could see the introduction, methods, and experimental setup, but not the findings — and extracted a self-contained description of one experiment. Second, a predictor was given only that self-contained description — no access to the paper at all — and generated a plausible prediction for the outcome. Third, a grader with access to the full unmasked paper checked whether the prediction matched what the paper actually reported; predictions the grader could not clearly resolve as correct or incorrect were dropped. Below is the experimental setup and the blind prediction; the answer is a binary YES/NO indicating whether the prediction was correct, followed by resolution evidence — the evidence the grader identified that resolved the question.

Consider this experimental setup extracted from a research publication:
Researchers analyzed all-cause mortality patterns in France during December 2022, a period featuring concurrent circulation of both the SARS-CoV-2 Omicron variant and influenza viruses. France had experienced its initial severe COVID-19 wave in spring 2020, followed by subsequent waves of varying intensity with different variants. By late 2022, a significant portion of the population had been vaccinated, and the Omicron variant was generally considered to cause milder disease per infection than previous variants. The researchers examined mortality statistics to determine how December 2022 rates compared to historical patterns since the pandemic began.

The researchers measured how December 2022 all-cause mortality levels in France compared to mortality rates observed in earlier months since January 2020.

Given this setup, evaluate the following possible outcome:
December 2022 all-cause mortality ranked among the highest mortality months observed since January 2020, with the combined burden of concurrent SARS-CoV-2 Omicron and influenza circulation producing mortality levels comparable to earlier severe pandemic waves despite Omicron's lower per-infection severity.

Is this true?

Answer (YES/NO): YES